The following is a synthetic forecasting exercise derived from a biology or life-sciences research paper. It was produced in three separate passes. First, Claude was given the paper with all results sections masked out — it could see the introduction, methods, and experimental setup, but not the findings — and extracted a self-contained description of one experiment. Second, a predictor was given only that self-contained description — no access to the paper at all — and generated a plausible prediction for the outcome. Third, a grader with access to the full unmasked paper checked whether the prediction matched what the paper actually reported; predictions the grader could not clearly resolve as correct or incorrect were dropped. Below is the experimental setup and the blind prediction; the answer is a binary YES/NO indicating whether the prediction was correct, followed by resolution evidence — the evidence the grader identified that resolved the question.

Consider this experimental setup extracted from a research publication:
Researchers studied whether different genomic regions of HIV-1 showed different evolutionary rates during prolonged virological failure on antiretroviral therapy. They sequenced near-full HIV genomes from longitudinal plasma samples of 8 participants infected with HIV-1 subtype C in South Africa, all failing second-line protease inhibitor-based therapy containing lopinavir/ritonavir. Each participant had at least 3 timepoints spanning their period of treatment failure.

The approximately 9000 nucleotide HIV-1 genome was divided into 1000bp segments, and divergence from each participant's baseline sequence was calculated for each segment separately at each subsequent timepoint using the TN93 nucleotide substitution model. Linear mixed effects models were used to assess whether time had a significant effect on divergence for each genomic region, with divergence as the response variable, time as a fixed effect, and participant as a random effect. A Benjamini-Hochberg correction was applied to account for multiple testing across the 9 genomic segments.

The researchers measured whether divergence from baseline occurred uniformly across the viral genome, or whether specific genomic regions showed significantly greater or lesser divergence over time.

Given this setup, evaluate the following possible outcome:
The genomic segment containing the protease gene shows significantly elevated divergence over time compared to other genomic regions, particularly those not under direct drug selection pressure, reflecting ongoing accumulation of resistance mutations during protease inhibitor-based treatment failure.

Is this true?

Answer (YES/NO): NO